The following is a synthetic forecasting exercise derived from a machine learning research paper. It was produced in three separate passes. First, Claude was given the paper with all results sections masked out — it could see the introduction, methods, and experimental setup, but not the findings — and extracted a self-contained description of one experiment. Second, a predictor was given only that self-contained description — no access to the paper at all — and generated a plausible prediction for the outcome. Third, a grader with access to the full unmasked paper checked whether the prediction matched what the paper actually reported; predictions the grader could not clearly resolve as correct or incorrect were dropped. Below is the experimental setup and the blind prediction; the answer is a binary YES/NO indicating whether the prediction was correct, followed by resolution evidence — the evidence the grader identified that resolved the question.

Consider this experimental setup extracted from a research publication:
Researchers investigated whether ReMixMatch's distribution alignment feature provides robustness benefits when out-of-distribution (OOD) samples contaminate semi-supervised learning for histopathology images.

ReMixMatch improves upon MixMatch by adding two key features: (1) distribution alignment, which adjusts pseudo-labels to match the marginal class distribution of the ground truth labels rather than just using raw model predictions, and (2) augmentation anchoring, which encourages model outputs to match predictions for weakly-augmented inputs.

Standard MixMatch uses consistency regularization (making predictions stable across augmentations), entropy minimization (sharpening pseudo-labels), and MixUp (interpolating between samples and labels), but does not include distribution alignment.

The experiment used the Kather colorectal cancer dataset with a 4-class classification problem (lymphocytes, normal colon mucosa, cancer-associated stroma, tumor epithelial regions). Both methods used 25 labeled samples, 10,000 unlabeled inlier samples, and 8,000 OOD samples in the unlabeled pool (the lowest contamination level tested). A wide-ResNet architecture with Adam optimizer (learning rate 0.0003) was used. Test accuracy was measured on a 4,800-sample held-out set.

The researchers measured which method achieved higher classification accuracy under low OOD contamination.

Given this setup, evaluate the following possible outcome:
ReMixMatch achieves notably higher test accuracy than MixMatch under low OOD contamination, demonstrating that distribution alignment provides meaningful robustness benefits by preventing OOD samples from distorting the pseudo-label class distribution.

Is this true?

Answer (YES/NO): NO